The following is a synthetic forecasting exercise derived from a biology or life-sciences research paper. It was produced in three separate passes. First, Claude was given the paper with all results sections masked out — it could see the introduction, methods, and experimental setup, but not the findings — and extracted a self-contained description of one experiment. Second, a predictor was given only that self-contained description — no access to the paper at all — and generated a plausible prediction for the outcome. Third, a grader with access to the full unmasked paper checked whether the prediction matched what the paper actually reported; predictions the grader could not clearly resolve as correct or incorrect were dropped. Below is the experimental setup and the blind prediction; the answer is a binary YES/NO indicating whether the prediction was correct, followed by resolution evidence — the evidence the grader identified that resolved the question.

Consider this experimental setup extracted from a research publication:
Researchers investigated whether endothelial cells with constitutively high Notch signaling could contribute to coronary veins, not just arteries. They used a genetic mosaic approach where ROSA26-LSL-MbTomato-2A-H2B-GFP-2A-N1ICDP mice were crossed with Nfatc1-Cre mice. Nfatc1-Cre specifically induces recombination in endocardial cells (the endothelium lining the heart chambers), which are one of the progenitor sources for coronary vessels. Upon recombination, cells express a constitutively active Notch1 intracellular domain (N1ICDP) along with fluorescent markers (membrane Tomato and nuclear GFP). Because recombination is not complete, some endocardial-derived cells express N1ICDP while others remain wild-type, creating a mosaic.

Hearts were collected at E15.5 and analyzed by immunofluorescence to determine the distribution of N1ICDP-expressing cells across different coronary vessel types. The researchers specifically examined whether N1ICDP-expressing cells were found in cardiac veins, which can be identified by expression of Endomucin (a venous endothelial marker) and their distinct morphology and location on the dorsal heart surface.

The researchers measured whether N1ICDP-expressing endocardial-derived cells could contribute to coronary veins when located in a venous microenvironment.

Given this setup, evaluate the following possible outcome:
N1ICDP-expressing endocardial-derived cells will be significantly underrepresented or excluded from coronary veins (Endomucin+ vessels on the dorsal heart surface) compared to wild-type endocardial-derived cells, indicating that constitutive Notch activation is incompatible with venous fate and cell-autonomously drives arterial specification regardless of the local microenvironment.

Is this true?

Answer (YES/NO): NO